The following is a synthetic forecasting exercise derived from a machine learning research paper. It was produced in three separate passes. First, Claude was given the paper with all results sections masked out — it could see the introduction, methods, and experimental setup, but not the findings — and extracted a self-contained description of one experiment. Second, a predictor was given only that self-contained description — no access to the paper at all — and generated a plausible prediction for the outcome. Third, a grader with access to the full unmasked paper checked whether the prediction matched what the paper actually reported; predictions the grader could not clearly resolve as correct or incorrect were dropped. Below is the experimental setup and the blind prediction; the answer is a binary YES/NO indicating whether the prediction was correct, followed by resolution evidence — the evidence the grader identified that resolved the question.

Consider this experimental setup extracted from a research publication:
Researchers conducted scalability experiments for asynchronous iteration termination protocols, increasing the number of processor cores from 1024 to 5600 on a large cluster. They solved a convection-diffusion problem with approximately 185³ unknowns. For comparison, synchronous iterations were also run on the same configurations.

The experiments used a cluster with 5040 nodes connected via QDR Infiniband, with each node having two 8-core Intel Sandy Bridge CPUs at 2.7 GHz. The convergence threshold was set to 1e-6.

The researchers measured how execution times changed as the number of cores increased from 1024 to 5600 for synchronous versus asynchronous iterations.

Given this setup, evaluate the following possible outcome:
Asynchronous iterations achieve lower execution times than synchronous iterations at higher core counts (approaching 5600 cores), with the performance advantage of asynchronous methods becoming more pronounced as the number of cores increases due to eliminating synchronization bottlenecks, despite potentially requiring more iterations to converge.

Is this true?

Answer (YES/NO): YES